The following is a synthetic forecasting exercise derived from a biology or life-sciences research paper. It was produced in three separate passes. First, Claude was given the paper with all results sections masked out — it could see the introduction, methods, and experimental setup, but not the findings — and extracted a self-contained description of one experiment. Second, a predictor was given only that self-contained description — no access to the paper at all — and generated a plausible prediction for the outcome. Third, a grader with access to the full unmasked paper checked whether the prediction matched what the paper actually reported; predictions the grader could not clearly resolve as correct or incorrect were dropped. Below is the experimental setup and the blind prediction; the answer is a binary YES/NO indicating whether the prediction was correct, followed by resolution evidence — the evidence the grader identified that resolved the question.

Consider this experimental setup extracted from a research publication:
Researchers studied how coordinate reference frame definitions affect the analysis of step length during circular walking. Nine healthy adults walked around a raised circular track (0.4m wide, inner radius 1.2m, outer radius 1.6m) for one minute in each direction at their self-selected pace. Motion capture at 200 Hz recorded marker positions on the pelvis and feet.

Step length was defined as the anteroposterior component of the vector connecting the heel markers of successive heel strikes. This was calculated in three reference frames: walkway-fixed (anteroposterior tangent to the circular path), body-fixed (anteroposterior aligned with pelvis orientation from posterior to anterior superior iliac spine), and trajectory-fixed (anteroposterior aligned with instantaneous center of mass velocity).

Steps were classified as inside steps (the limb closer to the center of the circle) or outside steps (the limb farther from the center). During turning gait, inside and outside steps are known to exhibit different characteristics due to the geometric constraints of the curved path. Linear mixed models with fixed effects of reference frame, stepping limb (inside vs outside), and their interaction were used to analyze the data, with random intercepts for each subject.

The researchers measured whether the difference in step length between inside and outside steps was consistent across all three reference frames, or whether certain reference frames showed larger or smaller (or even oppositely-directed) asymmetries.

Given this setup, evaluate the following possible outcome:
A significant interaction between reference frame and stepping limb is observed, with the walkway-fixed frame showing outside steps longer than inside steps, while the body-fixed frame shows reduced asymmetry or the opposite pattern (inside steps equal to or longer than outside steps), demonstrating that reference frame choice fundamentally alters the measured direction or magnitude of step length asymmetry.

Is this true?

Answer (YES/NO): NO